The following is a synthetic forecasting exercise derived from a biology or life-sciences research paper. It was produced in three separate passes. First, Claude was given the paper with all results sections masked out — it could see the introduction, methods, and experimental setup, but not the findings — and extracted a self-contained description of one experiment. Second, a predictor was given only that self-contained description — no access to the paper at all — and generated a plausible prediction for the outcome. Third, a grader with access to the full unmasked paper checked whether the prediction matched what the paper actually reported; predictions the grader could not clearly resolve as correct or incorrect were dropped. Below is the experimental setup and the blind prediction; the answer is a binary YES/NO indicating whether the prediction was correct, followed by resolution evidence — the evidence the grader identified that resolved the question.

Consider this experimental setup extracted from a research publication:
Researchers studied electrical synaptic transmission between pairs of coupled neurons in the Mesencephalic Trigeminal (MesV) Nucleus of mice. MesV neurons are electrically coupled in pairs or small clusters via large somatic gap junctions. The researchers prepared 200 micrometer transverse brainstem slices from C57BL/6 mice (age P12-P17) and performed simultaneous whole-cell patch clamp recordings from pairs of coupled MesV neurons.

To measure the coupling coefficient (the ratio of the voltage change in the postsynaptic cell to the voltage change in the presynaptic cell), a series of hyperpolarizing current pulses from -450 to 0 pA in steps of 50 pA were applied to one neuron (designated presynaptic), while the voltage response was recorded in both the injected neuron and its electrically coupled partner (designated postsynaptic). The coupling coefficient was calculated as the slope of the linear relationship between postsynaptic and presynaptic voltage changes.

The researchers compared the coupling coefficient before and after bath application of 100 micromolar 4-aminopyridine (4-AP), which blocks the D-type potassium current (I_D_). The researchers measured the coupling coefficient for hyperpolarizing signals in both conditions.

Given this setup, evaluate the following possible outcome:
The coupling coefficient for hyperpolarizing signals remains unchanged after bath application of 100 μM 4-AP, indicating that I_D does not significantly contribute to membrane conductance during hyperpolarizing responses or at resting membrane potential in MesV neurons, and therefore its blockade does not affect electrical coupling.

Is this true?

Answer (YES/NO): NO